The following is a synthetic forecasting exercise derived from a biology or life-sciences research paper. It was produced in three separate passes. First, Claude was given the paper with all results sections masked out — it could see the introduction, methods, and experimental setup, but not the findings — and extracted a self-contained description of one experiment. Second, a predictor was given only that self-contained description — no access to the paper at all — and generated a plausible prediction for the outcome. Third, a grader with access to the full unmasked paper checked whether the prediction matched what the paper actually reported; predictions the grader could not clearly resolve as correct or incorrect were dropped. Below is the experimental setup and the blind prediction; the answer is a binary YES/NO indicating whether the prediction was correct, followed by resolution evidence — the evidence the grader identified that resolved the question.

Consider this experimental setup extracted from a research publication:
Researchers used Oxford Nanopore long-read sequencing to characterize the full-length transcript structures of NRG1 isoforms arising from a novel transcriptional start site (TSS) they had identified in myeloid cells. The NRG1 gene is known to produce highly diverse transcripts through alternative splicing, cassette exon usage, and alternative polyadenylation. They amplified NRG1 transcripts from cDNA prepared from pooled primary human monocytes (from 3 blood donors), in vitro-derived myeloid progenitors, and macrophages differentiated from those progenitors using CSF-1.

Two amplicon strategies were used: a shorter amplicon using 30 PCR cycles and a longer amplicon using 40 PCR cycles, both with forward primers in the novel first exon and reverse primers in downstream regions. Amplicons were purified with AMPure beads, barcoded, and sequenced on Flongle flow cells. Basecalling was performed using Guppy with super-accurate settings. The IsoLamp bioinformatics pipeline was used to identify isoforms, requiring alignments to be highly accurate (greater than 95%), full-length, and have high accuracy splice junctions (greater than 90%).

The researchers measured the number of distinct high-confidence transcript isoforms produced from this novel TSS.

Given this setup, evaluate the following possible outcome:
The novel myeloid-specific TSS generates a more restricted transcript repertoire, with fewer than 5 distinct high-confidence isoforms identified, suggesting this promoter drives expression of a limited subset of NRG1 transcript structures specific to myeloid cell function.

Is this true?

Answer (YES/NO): NO